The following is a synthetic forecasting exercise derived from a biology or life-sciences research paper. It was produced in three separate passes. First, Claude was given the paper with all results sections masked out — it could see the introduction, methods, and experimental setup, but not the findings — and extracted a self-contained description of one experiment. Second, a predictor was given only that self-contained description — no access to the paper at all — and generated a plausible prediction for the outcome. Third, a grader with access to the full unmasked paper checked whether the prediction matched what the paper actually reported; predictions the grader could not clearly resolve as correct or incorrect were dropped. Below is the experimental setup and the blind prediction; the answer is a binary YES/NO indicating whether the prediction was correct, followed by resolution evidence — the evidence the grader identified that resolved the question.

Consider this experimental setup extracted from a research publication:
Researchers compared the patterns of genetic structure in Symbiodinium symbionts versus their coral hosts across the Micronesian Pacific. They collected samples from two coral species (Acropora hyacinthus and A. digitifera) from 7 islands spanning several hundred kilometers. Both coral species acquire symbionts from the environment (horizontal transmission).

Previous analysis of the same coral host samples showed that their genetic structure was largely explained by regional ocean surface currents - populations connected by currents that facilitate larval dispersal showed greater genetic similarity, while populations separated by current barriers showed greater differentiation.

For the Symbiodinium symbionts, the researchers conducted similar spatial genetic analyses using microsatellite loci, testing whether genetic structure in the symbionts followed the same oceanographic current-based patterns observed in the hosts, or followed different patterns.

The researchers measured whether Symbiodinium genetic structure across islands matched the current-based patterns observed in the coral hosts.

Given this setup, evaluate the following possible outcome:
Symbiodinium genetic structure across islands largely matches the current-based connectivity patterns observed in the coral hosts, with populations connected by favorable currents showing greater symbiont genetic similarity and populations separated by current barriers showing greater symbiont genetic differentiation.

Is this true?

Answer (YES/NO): NO